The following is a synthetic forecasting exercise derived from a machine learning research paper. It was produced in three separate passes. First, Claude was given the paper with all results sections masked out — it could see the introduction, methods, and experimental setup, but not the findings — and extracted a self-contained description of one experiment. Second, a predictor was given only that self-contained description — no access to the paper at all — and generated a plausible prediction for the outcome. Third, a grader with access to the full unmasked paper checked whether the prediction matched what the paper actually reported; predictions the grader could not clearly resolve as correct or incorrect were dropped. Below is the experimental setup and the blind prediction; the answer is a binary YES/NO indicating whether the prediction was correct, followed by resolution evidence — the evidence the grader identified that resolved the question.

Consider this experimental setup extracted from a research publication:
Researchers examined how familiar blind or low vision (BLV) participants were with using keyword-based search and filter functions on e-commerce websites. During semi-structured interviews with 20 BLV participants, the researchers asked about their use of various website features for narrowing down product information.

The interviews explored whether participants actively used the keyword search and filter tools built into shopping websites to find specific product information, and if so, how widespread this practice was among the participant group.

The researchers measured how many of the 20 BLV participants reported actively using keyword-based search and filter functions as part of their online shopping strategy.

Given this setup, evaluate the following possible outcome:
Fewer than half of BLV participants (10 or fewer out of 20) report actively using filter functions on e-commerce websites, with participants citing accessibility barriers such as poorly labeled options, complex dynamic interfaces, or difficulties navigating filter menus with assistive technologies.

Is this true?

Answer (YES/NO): NO